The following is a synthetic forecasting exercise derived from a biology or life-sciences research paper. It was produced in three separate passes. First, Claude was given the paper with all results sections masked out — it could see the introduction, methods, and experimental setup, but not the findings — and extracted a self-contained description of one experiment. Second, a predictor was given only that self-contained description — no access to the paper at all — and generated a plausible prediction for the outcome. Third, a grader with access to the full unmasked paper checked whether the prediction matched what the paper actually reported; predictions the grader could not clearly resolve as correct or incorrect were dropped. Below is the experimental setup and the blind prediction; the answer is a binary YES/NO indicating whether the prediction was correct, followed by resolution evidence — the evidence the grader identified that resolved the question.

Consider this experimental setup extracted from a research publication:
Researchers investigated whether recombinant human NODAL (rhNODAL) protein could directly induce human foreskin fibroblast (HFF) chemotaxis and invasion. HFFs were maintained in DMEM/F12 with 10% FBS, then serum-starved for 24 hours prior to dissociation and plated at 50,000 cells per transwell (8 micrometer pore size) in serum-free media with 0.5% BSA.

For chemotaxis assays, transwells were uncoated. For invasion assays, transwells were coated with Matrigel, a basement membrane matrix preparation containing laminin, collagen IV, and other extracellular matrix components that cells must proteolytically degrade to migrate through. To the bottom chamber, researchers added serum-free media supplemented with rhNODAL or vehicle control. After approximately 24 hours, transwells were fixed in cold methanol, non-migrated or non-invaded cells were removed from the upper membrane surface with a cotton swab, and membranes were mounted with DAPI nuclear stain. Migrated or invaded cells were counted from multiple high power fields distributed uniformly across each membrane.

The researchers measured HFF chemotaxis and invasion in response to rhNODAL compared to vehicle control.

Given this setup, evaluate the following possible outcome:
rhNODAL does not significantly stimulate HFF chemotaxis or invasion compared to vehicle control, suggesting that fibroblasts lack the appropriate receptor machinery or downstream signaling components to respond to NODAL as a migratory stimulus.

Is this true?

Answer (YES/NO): NO